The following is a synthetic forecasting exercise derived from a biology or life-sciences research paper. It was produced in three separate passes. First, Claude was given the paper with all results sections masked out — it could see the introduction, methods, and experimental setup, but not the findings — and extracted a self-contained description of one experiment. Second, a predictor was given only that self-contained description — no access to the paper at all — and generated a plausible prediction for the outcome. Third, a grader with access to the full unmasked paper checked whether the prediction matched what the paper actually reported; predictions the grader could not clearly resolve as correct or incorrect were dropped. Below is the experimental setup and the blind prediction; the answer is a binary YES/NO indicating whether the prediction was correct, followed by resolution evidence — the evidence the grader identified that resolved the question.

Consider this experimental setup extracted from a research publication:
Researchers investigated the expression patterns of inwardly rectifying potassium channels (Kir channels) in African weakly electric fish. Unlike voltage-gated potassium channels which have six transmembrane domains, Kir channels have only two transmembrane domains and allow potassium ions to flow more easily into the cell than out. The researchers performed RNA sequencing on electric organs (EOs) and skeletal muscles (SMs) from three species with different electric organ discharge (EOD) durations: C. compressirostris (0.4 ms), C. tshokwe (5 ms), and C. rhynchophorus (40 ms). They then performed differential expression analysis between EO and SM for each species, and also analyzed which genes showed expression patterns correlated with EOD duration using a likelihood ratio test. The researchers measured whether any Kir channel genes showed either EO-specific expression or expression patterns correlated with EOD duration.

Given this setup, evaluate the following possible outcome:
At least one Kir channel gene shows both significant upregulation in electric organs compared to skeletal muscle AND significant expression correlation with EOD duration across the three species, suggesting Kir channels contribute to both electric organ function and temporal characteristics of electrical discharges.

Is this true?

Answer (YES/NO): YES